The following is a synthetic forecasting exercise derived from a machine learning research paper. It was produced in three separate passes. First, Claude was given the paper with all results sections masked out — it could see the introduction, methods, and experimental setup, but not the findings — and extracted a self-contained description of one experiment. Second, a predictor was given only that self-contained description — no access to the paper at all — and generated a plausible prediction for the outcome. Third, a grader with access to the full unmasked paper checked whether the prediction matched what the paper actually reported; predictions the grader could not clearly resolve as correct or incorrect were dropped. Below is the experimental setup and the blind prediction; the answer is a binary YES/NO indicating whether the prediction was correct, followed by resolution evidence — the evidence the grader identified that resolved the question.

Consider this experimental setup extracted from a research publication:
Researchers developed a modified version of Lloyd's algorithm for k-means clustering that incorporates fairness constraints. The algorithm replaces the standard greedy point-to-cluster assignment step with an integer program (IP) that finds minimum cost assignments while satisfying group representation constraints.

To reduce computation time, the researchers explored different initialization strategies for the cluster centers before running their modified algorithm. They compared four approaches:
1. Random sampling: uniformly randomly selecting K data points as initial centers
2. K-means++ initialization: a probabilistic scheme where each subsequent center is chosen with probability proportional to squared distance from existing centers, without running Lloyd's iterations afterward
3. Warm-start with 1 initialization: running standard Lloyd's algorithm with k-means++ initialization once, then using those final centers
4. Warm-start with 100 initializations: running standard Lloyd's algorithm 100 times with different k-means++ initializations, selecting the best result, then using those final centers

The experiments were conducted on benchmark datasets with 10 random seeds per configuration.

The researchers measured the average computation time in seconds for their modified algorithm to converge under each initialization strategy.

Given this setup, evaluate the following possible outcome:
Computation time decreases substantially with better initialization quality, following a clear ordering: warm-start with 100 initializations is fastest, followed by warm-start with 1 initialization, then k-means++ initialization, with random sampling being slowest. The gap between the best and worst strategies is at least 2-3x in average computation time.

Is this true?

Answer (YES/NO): NO